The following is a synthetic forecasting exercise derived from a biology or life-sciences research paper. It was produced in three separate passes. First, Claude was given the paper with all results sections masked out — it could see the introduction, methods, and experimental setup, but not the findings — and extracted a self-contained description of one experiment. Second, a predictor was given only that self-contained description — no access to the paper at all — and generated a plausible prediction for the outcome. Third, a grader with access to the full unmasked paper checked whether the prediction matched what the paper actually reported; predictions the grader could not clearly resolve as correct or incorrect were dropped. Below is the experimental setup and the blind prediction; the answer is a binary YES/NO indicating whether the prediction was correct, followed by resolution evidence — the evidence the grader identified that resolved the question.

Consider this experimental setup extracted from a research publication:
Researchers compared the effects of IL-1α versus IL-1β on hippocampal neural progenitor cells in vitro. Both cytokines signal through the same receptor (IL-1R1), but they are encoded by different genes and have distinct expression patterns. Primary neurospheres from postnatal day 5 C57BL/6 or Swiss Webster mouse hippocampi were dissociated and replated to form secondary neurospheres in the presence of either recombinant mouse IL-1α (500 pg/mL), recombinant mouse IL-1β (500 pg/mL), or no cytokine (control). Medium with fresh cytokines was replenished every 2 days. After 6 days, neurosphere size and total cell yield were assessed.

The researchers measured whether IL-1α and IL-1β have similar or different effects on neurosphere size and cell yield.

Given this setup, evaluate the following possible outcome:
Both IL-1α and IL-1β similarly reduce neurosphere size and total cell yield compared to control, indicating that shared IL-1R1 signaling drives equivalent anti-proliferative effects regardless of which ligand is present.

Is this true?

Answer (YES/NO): YES